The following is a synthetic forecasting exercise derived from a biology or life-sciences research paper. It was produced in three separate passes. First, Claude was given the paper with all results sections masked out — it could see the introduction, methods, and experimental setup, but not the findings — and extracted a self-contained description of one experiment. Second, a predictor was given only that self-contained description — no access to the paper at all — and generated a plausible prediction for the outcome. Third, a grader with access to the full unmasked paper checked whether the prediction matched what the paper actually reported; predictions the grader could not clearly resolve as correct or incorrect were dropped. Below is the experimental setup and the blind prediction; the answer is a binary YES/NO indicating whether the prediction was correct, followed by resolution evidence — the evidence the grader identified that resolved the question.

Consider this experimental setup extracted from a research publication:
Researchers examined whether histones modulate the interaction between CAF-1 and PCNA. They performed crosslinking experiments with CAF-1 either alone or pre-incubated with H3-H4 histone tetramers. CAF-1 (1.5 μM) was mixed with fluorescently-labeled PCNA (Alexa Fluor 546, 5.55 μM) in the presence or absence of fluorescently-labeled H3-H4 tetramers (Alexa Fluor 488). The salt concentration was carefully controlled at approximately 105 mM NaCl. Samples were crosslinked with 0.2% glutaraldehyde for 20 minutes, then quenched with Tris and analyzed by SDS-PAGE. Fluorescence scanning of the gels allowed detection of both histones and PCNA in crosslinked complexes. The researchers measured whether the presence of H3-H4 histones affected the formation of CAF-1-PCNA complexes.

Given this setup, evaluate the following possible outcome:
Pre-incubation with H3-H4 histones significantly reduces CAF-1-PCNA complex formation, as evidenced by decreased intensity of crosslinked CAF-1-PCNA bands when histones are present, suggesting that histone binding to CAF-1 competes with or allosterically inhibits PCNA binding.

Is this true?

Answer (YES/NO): NO